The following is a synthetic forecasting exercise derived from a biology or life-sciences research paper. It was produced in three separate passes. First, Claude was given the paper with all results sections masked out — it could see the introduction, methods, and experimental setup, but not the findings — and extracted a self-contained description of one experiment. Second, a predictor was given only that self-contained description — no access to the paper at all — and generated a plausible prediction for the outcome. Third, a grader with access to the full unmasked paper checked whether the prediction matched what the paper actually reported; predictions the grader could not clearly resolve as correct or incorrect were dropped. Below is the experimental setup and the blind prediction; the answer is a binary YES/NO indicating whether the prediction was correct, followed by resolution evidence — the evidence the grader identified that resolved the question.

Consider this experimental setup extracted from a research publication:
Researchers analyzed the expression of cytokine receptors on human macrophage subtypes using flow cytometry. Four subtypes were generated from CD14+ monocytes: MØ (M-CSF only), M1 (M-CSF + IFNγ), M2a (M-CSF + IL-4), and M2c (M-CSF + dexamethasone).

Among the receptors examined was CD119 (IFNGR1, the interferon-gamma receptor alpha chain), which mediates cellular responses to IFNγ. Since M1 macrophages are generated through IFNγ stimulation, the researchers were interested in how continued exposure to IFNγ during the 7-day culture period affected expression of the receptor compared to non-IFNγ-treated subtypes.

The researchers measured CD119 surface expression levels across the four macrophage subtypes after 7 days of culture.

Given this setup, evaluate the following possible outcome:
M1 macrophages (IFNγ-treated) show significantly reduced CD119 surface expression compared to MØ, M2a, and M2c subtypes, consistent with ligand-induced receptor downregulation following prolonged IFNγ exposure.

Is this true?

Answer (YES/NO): NO